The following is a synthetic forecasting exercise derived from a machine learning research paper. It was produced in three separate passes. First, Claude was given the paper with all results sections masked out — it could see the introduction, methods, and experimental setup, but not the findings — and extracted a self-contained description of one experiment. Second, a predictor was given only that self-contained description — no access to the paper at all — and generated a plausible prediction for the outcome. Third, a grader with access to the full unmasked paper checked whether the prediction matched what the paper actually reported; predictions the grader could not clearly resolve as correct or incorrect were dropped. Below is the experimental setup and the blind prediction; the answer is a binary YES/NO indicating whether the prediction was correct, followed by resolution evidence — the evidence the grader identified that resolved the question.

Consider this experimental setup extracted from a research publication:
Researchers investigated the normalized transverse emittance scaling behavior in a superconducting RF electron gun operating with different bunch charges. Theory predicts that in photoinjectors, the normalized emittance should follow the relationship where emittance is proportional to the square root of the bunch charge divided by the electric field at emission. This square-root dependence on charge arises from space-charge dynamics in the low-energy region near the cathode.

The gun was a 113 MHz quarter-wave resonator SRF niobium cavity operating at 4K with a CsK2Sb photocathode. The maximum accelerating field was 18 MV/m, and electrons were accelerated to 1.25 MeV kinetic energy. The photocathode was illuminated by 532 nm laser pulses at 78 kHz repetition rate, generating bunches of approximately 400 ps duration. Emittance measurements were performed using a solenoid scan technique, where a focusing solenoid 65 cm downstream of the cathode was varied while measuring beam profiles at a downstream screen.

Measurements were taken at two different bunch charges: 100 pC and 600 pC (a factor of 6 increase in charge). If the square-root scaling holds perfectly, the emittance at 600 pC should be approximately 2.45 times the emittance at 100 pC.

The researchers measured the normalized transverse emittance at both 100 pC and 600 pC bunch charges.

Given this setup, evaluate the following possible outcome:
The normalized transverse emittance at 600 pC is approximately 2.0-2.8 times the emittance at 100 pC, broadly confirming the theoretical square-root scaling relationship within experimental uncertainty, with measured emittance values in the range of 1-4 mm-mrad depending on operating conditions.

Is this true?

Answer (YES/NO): NO